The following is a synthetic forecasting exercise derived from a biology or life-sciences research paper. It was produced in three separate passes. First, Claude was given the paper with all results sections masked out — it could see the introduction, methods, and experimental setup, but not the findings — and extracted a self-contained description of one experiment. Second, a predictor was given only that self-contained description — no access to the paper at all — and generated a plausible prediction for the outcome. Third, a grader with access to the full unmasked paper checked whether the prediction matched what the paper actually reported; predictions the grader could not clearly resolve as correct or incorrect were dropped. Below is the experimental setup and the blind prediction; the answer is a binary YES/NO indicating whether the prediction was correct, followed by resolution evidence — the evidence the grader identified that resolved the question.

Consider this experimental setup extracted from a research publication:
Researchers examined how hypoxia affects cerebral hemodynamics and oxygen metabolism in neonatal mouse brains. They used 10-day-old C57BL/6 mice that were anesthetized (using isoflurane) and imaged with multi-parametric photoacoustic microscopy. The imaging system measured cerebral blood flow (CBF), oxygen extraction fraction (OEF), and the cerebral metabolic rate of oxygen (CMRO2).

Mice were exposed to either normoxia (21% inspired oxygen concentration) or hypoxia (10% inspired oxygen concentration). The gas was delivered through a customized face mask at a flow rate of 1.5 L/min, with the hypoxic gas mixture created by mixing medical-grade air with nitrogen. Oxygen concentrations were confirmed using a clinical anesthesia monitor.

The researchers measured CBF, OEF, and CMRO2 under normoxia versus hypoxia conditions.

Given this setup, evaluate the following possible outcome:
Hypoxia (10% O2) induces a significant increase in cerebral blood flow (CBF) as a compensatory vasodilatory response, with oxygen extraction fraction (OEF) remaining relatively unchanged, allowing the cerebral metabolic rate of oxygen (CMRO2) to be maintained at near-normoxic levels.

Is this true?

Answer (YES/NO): NO